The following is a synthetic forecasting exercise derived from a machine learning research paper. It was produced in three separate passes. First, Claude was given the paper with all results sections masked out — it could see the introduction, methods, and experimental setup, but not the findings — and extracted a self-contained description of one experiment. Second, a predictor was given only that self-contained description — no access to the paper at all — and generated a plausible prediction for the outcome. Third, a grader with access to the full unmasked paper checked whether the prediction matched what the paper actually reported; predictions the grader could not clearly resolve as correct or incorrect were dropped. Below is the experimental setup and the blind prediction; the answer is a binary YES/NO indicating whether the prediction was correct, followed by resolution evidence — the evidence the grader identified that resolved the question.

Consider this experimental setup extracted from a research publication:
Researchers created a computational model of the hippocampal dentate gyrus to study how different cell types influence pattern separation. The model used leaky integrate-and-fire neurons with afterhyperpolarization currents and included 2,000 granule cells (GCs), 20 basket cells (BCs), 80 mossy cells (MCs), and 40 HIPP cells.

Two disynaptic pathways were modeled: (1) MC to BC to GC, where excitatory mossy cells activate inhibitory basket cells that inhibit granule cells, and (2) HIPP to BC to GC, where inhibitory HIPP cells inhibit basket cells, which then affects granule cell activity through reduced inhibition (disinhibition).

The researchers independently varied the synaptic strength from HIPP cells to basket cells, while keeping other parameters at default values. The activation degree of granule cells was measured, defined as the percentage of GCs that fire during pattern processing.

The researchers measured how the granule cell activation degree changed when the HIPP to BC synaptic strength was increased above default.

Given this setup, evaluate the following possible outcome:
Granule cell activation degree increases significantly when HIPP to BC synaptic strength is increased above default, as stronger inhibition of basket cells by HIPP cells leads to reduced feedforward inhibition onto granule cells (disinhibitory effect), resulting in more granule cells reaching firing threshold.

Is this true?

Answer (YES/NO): YES